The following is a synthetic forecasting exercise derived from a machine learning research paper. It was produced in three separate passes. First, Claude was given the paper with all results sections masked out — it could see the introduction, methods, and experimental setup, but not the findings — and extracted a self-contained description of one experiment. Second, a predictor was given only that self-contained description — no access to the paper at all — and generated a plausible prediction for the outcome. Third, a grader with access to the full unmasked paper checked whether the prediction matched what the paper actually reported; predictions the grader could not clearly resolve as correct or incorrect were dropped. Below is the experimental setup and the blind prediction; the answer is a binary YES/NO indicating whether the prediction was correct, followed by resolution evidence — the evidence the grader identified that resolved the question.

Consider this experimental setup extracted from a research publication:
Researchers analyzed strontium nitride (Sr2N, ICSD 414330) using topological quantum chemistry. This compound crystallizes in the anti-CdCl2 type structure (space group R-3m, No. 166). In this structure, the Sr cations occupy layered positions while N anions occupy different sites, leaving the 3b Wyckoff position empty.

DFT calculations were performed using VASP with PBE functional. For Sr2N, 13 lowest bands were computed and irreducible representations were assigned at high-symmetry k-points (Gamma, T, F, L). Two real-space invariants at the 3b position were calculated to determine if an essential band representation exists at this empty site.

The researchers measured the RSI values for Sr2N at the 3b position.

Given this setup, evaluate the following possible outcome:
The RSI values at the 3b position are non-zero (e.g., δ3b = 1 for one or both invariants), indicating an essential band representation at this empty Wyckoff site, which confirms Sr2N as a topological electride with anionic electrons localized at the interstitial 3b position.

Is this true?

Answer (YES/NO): YES